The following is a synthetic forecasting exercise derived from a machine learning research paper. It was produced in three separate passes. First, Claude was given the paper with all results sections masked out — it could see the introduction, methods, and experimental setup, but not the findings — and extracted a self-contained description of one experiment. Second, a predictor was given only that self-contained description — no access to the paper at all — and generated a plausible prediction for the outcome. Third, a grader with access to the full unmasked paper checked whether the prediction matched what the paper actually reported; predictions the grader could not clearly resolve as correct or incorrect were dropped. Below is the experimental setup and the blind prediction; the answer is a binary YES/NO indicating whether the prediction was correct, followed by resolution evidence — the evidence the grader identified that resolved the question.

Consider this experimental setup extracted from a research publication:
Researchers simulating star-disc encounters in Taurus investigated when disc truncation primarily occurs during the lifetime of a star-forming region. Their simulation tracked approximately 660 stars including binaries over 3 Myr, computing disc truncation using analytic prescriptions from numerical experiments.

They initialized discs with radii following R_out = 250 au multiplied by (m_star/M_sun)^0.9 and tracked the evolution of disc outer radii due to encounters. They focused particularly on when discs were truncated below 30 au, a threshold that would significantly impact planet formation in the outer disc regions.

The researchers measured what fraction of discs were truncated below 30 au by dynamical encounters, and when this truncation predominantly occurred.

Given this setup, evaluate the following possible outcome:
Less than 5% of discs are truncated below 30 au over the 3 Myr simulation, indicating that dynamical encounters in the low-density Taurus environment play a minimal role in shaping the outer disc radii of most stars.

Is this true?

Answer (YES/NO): NO